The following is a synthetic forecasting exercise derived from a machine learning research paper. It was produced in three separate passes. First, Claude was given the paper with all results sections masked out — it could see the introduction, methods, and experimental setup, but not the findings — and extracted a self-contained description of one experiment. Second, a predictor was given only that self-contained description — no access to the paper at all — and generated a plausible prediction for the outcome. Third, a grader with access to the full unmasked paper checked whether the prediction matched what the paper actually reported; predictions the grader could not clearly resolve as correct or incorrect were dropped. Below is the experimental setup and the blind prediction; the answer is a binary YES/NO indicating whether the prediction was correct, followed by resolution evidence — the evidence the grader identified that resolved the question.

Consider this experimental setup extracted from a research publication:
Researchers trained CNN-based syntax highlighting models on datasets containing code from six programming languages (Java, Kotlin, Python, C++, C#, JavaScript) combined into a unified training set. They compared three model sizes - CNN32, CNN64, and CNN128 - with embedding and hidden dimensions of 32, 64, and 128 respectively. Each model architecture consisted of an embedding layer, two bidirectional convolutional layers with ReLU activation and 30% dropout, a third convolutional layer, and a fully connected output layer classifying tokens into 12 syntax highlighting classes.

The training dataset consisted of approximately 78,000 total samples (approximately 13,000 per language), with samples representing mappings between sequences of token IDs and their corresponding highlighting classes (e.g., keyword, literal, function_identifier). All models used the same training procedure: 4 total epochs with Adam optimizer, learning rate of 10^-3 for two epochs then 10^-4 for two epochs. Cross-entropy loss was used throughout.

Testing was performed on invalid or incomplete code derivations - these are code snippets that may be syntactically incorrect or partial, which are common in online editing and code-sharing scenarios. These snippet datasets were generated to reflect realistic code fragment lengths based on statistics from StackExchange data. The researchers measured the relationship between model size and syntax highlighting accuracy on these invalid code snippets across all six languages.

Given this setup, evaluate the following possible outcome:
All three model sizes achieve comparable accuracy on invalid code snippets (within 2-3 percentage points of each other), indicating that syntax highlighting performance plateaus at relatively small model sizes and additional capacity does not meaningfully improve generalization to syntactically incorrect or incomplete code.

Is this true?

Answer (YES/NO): YES